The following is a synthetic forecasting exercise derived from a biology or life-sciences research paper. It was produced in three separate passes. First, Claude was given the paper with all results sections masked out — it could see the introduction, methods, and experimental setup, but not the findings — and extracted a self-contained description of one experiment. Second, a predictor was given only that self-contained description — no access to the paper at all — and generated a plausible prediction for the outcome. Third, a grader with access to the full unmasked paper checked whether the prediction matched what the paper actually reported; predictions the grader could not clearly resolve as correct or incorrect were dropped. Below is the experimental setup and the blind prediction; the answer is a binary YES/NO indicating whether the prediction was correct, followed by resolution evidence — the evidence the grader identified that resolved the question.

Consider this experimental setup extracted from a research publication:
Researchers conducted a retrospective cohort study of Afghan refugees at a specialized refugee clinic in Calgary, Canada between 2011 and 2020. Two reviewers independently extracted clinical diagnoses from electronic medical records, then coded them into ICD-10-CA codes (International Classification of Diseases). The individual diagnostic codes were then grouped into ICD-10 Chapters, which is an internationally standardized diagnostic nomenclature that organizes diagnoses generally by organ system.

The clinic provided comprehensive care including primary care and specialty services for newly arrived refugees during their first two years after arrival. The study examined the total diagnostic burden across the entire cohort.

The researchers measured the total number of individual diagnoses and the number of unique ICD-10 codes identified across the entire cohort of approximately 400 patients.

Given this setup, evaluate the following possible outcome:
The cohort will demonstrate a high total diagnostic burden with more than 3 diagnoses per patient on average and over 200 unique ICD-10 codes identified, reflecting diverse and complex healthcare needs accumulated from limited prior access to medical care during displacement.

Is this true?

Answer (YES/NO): YES